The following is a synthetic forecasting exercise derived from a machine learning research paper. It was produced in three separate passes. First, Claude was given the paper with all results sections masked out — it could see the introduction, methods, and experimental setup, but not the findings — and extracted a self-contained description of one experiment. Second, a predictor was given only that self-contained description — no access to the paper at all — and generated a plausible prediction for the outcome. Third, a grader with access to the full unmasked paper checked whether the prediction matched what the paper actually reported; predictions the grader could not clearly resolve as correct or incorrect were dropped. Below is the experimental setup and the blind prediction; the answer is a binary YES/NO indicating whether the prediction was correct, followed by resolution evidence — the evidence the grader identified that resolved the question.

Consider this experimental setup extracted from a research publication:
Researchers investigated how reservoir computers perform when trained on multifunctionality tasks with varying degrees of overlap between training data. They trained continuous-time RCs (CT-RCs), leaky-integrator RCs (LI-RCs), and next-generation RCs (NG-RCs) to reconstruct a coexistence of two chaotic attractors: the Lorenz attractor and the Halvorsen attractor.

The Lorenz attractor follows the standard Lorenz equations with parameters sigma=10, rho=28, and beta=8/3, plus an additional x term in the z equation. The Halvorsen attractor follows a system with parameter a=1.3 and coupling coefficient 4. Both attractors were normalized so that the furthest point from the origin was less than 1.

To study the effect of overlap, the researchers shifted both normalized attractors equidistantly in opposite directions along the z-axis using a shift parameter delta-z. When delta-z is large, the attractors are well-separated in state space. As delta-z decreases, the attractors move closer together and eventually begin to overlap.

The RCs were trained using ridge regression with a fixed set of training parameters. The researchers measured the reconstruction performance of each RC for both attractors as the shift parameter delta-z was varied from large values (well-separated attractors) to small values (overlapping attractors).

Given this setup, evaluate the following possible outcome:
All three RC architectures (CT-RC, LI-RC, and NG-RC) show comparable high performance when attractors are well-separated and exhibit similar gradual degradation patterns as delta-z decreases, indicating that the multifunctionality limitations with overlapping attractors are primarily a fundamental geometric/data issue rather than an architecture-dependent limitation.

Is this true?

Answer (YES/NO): NO